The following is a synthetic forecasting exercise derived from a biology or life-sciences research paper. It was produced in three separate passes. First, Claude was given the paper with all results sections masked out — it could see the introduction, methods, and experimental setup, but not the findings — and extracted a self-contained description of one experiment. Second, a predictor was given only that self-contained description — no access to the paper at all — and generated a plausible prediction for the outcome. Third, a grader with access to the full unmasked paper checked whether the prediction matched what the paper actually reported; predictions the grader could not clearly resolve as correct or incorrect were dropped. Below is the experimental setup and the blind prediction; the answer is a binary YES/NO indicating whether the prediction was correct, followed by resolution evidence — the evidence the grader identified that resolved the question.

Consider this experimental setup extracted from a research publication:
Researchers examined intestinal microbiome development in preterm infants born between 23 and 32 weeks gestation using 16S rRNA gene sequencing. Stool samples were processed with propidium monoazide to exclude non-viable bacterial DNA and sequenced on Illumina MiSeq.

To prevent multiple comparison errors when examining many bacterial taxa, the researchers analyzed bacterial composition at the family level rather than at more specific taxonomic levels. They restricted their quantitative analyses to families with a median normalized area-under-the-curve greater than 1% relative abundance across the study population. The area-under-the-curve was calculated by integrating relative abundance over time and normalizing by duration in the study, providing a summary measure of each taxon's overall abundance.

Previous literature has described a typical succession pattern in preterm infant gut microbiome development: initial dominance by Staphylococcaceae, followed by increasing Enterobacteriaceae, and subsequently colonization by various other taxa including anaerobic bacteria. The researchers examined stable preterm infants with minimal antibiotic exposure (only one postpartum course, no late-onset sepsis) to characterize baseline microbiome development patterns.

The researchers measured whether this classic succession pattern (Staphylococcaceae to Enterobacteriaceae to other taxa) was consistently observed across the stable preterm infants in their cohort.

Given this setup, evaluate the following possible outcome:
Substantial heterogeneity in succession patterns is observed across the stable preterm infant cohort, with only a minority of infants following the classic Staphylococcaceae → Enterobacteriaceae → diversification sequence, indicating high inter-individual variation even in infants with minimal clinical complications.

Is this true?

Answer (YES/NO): NO